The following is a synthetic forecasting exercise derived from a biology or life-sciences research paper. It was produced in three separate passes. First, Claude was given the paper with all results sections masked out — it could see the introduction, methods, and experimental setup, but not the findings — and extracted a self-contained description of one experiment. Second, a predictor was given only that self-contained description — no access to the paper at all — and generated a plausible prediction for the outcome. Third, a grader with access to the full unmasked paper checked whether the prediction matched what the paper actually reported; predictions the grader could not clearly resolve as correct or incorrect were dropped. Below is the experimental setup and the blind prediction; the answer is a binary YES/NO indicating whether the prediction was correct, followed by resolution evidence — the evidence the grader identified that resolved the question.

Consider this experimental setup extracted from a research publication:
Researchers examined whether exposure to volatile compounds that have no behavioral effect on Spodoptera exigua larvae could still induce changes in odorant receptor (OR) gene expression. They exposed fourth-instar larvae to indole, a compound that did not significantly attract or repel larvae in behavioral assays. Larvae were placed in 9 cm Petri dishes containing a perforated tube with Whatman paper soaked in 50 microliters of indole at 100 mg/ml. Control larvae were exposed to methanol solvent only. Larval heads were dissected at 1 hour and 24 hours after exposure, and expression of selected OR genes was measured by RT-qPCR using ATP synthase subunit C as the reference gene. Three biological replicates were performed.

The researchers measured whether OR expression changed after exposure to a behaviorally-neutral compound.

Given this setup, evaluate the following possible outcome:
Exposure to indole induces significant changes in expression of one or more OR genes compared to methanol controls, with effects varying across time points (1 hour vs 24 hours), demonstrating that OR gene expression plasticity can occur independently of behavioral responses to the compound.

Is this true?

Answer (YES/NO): NO